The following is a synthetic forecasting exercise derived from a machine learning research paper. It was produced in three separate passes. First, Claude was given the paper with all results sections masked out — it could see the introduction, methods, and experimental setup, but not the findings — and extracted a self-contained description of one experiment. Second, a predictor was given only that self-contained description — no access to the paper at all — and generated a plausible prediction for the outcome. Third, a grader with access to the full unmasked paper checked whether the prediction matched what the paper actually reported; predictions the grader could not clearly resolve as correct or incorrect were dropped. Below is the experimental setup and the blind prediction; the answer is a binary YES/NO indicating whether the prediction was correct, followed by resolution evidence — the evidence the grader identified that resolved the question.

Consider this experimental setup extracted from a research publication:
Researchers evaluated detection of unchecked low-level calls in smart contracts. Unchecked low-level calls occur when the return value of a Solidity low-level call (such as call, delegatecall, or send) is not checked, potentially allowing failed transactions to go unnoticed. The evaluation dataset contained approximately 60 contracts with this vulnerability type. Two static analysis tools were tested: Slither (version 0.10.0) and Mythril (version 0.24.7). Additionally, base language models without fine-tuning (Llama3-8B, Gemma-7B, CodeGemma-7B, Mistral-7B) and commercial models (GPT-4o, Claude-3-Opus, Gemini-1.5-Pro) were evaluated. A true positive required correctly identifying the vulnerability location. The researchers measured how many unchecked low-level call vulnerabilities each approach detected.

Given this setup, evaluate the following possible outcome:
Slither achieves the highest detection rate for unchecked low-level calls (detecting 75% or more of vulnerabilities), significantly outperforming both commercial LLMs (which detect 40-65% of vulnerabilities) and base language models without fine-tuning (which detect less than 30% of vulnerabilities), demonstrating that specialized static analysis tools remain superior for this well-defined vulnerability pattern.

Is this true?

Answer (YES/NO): NO